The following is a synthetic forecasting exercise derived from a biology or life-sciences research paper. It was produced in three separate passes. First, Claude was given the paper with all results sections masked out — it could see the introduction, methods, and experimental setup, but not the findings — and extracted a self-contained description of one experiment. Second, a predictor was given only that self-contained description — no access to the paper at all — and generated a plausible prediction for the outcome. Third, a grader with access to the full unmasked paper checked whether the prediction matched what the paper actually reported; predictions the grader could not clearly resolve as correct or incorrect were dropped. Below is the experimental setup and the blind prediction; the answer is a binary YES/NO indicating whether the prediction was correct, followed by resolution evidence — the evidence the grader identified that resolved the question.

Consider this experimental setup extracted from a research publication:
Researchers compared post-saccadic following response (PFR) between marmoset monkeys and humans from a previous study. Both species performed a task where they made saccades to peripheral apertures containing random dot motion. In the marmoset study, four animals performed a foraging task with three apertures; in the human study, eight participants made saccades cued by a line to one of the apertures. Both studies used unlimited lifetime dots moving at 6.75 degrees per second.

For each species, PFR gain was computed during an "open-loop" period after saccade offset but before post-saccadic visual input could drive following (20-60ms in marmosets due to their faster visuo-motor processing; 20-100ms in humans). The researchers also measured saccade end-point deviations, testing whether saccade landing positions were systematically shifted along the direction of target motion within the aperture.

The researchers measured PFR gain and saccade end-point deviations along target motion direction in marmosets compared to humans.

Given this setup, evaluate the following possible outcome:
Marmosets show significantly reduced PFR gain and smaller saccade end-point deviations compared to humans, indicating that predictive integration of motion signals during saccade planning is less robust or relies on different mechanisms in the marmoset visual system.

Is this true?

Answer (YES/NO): NO